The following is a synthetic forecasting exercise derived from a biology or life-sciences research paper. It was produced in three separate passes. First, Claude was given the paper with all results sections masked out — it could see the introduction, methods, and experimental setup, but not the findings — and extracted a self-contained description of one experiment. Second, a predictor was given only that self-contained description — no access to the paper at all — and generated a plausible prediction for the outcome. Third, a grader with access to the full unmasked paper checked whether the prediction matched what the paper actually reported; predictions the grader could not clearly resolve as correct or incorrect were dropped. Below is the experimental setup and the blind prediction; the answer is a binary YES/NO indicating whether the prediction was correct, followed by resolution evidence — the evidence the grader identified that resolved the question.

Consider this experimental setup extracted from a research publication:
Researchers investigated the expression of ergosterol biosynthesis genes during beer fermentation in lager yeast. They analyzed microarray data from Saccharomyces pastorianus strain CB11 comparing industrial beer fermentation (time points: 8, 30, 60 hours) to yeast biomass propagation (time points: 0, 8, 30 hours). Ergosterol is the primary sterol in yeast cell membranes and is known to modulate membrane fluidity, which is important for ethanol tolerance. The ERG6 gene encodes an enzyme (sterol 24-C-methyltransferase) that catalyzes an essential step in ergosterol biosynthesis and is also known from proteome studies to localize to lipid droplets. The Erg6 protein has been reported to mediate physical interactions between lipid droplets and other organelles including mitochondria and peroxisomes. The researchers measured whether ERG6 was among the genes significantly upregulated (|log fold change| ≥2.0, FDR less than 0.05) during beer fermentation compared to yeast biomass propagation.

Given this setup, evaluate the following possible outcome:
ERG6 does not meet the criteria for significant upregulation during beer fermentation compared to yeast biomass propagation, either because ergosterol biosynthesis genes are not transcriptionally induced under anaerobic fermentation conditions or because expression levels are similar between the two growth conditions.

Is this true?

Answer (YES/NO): NO